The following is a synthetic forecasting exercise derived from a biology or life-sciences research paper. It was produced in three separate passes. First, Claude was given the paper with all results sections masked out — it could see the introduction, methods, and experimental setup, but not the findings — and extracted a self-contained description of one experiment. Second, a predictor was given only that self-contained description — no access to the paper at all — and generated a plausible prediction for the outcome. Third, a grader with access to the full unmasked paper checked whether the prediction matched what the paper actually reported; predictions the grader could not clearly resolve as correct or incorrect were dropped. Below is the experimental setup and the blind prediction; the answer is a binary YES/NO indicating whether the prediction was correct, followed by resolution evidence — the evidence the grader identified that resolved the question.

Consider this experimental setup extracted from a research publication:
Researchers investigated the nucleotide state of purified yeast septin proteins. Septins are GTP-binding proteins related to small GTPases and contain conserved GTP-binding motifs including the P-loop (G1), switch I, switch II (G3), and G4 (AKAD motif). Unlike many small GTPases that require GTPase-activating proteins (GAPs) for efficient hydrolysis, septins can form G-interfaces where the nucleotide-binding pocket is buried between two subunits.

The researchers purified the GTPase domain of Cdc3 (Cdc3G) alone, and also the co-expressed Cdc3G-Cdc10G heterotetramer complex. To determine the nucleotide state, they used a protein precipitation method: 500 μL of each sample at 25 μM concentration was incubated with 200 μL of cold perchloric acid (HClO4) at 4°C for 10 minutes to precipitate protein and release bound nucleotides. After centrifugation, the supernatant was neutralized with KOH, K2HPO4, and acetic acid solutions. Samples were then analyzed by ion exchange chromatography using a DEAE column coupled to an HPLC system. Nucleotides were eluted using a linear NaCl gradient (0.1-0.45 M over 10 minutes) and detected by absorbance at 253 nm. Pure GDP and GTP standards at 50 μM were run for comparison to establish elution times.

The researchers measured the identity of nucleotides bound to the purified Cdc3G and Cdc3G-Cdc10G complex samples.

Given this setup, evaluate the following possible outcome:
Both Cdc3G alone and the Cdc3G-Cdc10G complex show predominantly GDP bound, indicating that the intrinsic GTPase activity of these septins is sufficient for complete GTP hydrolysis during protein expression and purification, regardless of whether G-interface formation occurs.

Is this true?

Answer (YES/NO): NO